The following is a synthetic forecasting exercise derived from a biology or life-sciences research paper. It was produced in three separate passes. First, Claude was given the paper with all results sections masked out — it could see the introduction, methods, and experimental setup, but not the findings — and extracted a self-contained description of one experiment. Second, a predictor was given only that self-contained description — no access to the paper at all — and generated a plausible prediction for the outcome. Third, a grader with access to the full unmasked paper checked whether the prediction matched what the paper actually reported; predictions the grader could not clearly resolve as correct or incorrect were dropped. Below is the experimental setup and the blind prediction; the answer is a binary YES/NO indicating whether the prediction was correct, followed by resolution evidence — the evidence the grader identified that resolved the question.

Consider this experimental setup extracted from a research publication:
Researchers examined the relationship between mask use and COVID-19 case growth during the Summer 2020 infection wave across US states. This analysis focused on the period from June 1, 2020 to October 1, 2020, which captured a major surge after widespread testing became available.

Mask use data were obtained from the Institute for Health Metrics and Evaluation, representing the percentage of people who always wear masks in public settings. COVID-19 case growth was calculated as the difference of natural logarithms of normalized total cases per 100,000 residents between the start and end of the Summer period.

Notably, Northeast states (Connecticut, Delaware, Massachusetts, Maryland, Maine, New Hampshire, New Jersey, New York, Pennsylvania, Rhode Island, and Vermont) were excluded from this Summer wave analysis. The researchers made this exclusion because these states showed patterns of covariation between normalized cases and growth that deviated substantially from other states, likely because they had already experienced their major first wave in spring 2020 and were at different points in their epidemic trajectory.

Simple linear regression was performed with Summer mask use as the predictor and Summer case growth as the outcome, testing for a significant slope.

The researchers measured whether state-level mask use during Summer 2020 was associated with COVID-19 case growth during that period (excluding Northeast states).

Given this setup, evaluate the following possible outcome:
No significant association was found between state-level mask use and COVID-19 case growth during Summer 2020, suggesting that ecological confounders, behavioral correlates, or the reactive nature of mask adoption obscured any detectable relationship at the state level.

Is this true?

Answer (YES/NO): YES